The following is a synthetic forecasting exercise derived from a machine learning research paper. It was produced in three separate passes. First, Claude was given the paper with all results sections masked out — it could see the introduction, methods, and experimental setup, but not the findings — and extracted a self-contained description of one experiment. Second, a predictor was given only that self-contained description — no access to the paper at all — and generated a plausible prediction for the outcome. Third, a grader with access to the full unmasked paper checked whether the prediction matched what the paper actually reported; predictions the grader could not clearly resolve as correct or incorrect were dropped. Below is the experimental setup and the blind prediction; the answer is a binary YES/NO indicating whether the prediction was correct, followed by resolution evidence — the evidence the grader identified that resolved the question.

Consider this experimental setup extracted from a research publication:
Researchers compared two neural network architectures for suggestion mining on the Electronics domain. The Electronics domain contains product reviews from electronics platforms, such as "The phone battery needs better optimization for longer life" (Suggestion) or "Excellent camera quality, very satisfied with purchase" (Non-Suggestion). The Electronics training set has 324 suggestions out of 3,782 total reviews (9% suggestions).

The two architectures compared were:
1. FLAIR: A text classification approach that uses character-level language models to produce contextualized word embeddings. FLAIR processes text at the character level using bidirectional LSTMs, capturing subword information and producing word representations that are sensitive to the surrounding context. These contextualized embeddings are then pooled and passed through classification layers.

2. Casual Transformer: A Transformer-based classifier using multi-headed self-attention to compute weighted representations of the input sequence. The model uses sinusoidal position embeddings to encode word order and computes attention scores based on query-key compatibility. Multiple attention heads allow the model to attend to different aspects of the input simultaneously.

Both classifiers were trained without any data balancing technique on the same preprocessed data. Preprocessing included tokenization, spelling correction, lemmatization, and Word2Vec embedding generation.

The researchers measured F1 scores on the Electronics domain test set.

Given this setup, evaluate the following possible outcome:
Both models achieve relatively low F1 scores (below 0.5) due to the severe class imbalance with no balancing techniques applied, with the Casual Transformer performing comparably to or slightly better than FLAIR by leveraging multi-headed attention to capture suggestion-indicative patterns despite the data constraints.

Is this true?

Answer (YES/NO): NO